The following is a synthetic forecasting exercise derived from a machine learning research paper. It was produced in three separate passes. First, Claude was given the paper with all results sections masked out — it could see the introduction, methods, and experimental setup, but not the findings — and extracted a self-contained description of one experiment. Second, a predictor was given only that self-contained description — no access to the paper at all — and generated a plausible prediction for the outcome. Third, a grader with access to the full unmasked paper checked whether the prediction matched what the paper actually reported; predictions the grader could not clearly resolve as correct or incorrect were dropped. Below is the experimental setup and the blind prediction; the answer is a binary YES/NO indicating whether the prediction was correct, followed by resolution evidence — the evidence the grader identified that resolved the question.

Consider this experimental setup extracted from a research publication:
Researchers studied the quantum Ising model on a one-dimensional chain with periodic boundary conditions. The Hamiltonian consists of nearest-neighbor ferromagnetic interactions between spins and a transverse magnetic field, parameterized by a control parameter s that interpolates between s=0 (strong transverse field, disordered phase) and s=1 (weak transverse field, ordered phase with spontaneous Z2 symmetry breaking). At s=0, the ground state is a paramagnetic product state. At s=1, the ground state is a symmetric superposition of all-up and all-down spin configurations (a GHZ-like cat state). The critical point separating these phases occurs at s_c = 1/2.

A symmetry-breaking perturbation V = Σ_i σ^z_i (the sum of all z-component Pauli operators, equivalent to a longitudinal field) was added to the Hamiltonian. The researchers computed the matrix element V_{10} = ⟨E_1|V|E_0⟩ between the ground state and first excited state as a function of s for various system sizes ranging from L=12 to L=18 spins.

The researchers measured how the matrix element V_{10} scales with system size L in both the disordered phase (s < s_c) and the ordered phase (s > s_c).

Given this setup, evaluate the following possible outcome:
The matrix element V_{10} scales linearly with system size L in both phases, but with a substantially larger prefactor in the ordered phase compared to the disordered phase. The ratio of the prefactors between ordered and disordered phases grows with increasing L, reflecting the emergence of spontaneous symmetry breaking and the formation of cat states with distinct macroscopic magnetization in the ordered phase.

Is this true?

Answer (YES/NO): NO